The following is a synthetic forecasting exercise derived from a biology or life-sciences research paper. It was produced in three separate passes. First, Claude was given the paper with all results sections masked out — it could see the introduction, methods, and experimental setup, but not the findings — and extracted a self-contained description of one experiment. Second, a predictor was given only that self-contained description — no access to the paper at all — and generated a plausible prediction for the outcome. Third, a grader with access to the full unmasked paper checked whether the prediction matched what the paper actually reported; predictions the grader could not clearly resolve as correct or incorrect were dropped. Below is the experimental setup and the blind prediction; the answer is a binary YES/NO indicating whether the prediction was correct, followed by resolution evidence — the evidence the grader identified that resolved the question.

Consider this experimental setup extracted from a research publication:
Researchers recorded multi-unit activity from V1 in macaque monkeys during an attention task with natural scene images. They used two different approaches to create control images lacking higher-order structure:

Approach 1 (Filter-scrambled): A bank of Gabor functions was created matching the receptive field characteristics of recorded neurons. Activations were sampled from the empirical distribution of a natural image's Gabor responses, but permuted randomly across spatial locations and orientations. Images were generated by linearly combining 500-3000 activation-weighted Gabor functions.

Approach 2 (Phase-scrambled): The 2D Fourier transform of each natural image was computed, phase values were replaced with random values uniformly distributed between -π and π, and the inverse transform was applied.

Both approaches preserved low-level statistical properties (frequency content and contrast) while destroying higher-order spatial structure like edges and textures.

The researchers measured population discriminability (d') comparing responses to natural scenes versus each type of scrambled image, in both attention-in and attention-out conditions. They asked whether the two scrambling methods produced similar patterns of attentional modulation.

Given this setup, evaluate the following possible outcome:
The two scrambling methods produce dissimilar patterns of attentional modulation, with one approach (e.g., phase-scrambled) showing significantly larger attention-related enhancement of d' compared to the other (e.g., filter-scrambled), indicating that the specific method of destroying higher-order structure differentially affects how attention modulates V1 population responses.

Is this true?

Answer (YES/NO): NO